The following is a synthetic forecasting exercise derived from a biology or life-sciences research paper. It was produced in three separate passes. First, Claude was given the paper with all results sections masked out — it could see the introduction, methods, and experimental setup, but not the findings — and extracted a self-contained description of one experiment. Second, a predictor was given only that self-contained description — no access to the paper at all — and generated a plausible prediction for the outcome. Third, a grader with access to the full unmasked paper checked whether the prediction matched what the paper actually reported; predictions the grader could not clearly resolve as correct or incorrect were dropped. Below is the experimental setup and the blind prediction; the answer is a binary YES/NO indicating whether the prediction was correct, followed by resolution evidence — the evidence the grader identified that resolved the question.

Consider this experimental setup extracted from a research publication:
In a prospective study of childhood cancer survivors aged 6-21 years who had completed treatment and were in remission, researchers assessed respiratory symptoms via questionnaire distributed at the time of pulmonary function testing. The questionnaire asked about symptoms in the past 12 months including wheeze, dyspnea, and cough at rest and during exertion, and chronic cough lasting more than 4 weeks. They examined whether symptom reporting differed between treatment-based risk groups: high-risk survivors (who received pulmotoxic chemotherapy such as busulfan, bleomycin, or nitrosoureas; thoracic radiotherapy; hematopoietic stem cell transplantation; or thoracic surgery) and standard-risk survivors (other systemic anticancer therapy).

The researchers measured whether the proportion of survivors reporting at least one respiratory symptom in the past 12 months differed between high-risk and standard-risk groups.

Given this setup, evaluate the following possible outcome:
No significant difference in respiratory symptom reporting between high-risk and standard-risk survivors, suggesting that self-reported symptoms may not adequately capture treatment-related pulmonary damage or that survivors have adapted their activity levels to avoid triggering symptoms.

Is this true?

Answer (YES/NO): YES